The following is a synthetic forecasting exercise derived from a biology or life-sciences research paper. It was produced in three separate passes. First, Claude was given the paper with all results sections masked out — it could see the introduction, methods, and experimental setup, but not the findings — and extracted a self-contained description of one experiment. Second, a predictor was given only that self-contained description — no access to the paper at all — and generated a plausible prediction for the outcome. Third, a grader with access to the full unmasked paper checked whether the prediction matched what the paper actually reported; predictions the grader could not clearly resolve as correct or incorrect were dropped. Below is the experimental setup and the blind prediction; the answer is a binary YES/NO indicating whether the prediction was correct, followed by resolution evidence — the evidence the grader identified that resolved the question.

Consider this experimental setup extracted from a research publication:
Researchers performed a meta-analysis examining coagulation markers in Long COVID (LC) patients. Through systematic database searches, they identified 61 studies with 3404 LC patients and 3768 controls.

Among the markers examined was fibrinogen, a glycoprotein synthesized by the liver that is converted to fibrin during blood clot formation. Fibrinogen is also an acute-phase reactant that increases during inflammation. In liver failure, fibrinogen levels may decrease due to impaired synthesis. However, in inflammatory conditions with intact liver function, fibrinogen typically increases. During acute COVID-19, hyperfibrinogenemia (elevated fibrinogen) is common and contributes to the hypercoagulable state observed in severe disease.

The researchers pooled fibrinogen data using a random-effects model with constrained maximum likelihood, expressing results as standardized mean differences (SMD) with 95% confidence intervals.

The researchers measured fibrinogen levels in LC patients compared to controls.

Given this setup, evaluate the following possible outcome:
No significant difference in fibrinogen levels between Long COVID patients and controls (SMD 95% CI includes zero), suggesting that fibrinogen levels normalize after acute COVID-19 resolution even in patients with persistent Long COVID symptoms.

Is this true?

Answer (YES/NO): YES